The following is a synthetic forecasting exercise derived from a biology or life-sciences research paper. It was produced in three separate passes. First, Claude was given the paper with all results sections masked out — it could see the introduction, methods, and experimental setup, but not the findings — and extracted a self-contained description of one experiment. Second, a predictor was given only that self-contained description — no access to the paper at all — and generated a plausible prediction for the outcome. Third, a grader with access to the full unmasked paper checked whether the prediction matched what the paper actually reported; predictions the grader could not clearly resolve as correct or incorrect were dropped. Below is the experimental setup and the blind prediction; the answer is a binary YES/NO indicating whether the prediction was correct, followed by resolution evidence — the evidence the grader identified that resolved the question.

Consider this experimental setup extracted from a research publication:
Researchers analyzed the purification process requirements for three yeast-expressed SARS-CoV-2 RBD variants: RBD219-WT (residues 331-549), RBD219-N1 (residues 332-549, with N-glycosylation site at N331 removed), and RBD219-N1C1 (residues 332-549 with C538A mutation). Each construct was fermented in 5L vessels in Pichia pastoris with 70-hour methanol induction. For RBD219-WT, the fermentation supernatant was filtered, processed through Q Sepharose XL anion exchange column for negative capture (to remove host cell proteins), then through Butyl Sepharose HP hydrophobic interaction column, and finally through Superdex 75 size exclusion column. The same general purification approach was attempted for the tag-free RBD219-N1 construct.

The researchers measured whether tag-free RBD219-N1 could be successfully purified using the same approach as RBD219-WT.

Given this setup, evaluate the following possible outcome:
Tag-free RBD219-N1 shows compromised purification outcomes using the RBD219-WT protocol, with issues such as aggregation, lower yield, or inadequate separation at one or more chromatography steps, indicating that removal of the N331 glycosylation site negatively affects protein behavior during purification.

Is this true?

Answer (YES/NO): YES